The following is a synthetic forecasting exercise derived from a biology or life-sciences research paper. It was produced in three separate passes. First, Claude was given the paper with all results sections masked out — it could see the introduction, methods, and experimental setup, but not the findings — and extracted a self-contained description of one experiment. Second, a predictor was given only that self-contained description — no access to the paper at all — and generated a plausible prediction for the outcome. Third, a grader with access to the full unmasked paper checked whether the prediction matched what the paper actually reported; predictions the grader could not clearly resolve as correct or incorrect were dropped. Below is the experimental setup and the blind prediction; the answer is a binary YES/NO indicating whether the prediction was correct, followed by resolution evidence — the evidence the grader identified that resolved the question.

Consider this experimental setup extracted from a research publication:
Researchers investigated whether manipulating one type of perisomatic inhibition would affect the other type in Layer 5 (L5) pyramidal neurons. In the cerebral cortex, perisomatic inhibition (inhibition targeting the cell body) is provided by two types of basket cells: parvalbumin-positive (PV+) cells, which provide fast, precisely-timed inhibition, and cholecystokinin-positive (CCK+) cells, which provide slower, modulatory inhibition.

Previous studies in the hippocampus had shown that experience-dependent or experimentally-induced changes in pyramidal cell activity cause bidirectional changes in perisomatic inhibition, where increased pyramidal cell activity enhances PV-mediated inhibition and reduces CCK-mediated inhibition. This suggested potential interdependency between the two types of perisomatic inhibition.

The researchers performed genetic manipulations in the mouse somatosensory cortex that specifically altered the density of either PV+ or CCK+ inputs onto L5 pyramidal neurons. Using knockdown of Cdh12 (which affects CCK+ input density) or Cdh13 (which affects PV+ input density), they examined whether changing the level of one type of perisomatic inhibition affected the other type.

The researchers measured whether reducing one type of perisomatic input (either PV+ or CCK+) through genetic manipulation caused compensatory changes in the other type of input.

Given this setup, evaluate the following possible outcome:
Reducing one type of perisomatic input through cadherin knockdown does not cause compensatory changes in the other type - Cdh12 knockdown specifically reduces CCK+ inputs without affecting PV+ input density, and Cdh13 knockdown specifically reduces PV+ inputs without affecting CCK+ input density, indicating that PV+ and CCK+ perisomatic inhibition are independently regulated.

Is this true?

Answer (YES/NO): YES